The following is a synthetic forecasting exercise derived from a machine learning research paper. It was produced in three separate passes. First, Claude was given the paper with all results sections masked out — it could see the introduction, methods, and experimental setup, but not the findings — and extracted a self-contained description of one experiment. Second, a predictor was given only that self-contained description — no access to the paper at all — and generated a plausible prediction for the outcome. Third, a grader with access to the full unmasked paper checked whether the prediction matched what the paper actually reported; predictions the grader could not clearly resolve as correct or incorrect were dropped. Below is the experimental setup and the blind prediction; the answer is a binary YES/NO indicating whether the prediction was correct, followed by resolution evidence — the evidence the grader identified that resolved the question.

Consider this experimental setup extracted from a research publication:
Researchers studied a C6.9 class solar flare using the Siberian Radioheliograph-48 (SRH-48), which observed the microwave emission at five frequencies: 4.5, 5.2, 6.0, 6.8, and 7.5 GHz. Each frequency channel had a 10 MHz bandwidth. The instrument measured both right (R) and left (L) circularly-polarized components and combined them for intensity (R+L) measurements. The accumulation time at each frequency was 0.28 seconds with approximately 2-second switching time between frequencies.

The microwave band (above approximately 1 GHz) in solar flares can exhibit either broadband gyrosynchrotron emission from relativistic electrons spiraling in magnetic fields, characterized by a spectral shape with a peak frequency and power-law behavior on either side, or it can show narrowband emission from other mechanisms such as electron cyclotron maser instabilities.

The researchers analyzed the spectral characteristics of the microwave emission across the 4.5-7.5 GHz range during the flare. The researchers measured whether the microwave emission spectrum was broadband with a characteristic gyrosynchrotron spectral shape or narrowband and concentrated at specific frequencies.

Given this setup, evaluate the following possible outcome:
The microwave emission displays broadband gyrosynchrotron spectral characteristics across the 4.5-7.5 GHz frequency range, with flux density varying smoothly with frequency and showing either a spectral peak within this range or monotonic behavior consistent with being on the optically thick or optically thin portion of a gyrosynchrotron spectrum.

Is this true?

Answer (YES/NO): YES